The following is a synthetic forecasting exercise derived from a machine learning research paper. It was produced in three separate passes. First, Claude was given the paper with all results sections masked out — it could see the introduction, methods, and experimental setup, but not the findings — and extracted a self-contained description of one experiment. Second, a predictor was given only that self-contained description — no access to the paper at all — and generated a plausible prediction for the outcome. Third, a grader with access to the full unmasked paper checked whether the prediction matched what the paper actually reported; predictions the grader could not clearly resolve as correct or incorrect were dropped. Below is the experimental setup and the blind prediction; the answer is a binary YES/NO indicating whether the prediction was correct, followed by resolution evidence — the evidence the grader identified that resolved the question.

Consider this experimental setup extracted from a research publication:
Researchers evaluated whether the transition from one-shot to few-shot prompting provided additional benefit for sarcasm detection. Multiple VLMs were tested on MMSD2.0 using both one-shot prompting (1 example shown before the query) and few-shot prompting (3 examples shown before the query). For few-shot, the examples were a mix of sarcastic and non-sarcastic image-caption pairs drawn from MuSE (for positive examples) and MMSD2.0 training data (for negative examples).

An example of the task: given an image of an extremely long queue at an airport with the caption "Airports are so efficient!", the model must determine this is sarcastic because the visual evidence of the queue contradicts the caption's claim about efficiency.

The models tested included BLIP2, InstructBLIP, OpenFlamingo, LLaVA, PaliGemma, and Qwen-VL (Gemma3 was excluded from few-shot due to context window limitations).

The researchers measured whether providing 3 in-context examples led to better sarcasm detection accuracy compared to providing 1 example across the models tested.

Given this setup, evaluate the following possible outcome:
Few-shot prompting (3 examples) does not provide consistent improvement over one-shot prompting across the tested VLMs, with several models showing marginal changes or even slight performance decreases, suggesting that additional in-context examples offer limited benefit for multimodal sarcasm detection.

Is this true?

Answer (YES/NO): YES